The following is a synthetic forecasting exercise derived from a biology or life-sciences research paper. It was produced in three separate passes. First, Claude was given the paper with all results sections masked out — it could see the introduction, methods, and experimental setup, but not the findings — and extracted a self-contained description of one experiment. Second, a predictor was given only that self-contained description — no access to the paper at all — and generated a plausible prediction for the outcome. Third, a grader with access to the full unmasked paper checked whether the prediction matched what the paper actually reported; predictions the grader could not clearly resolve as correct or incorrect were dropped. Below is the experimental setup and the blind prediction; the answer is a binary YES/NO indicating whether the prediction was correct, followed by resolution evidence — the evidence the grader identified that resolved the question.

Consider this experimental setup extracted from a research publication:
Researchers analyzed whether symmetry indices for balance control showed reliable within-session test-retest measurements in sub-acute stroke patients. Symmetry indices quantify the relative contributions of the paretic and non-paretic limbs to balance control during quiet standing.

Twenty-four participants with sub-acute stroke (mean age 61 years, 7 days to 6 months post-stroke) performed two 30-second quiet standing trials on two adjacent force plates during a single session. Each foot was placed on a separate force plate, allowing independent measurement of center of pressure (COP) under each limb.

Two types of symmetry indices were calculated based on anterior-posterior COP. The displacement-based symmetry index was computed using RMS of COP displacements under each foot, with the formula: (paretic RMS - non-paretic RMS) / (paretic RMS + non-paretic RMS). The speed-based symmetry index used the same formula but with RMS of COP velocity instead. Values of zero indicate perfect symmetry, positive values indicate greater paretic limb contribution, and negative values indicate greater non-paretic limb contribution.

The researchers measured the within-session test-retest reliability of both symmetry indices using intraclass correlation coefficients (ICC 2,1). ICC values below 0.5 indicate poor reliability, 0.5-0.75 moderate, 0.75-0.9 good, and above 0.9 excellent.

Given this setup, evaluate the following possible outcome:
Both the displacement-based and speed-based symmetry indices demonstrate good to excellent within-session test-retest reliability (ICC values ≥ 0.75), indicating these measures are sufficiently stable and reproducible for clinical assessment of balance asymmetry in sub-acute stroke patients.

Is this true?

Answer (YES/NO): NO